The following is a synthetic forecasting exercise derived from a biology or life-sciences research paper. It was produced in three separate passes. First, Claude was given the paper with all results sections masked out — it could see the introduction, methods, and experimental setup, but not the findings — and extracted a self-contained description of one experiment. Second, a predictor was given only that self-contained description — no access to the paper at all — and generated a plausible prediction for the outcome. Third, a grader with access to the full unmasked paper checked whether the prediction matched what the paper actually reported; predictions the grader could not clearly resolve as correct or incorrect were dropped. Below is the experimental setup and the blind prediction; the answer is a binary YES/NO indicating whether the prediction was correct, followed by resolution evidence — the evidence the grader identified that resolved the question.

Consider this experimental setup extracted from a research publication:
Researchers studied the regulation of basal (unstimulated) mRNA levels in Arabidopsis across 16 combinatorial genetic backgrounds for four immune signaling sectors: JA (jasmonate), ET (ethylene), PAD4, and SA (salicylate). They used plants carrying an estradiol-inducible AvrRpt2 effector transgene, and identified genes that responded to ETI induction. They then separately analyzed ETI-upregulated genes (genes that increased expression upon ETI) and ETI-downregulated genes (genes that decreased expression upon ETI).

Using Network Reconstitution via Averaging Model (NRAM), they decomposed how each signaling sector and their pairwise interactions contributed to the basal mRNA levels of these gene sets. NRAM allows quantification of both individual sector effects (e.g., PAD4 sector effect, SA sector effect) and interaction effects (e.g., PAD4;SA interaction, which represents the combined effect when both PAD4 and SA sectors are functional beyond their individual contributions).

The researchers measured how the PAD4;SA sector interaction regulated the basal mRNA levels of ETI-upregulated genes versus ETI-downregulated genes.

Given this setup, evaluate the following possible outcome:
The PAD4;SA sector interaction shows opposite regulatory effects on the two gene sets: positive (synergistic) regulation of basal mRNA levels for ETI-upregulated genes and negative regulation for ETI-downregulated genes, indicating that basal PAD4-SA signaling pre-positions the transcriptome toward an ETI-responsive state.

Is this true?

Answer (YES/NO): NO